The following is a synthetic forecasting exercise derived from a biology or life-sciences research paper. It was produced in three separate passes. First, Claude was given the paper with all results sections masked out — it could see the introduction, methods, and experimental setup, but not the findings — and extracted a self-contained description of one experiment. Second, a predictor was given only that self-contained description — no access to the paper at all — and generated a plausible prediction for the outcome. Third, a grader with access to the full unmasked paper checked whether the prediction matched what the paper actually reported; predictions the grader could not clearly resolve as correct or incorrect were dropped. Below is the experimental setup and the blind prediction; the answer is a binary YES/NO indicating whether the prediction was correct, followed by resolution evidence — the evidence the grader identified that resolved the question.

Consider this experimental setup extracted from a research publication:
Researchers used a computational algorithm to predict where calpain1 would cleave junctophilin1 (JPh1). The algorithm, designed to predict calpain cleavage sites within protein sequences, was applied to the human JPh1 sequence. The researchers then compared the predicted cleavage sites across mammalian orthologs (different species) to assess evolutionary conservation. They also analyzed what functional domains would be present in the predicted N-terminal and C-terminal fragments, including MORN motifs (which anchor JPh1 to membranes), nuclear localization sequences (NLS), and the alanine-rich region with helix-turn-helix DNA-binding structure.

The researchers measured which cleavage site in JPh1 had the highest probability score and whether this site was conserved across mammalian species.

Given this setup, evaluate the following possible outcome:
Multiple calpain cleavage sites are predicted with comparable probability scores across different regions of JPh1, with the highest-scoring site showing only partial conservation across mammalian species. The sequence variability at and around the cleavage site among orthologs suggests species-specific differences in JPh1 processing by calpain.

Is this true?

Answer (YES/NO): NO